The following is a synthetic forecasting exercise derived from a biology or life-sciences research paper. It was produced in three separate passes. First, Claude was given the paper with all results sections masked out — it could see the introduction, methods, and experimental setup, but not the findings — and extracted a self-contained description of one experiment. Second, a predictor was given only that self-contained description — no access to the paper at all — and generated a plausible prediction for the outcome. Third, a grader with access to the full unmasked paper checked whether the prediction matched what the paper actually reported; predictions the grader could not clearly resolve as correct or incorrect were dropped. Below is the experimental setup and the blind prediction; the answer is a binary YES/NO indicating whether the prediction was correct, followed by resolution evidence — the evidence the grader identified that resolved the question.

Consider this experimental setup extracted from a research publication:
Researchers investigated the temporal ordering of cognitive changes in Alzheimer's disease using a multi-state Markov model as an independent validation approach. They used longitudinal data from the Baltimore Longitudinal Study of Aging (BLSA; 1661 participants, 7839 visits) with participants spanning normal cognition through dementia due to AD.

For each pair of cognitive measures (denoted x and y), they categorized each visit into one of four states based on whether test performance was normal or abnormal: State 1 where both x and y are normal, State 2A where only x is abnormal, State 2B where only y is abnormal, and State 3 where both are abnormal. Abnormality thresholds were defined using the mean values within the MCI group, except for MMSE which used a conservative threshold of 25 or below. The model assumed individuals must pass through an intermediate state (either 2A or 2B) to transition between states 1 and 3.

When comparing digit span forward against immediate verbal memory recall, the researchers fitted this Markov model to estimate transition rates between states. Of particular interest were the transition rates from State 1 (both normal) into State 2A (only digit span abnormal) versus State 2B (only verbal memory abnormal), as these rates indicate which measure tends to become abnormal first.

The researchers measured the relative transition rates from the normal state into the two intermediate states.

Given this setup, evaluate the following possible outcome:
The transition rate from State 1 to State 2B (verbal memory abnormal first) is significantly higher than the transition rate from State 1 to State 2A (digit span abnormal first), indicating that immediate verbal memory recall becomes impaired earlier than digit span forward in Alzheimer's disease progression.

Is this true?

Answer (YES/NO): NO